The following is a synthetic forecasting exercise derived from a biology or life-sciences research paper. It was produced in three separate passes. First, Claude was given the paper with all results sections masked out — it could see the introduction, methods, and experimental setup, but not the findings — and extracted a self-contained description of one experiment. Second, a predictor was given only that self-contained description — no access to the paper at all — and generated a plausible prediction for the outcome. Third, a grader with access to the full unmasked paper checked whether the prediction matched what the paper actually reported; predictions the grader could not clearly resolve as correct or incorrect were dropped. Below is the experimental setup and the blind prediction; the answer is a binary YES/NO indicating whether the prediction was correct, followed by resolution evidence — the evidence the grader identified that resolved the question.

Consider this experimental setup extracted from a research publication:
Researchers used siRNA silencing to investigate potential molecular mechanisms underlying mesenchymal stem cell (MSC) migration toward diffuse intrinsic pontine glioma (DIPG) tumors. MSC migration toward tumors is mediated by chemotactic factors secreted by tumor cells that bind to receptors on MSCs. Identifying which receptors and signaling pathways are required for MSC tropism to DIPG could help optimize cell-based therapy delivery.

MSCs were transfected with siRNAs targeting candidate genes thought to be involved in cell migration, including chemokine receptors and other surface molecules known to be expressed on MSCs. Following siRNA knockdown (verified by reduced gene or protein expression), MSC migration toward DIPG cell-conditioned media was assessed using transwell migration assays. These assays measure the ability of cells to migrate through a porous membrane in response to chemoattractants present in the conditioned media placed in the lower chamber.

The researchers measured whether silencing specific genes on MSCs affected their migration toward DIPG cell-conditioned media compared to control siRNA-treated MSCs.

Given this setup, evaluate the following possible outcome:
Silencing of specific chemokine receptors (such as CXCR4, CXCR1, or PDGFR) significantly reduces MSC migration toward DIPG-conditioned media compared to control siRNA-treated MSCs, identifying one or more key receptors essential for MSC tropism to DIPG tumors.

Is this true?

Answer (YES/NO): NO